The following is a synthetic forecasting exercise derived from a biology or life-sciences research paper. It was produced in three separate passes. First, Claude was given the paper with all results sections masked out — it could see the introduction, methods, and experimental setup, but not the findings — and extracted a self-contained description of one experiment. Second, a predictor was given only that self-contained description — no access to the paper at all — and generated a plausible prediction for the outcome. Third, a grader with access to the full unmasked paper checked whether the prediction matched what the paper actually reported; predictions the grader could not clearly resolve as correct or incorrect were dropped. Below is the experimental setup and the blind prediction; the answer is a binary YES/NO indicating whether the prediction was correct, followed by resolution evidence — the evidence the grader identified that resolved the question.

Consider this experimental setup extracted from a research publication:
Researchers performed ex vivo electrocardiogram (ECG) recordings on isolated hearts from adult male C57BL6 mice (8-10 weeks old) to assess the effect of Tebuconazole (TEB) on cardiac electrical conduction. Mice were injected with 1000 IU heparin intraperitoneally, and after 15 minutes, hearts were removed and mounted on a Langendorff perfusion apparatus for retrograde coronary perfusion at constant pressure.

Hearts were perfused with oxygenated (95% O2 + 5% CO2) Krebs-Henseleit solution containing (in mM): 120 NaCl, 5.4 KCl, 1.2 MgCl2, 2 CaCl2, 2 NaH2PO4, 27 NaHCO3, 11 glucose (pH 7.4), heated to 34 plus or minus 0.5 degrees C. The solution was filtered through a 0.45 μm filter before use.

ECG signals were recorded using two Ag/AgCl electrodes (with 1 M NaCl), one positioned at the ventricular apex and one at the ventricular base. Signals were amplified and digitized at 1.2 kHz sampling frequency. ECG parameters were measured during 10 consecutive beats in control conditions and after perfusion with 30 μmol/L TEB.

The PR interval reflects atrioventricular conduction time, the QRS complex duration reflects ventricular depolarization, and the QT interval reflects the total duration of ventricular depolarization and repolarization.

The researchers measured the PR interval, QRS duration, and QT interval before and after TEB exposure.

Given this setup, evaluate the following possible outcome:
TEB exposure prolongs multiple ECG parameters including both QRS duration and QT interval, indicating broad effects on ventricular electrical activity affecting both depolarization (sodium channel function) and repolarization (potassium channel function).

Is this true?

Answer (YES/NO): YES